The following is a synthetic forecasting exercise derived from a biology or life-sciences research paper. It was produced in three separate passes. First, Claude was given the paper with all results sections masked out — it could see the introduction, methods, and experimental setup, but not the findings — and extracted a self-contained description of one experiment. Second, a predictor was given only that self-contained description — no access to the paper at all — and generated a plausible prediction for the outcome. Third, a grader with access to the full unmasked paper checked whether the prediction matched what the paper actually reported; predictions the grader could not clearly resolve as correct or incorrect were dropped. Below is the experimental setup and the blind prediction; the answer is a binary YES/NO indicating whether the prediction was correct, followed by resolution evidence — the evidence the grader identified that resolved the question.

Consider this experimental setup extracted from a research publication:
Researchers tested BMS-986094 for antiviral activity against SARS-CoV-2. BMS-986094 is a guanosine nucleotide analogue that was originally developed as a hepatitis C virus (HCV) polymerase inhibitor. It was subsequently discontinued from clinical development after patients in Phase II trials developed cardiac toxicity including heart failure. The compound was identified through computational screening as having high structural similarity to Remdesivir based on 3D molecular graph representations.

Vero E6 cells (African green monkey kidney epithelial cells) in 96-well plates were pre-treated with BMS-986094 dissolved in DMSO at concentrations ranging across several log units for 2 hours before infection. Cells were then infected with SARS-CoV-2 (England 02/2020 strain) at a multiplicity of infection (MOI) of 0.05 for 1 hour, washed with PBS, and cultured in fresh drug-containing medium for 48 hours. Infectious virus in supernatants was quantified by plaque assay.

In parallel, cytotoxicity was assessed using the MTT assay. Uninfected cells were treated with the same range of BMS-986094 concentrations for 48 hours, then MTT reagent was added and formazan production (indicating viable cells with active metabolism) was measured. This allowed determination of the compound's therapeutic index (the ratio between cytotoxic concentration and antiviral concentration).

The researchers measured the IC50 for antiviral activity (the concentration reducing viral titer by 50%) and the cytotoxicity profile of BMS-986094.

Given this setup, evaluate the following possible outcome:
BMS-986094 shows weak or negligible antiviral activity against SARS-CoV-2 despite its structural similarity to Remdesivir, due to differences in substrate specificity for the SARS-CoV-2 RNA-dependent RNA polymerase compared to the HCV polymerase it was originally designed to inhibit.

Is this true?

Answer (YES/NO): NO